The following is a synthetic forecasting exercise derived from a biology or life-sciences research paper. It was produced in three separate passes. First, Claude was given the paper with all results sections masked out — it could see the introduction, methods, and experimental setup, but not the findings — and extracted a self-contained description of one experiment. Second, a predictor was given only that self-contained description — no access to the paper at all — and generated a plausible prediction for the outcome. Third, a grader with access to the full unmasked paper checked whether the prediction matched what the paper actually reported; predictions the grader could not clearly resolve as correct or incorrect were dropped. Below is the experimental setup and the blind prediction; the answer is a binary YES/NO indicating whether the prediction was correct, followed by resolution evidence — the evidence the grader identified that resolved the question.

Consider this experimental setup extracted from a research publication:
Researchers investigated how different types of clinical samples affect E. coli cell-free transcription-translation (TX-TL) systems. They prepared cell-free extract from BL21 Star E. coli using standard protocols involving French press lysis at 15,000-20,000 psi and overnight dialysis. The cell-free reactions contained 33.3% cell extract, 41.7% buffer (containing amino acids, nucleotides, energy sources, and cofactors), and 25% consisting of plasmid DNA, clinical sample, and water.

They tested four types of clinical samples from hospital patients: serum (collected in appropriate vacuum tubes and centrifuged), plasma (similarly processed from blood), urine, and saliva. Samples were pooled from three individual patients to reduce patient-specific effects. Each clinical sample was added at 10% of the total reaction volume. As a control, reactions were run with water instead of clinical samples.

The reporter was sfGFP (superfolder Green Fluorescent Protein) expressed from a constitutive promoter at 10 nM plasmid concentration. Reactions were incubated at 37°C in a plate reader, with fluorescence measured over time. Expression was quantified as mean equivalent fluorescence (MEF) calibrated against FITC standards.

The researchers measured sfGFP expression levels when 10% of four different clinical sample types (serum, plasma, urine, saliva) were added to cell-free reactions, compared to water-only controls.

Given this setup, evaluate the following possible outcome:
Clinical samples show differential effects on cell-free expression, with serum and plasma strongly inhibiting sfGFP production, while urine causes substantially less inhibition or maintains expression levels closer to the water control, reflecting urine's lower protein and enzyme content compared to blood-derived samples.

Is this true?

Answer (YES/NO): NO